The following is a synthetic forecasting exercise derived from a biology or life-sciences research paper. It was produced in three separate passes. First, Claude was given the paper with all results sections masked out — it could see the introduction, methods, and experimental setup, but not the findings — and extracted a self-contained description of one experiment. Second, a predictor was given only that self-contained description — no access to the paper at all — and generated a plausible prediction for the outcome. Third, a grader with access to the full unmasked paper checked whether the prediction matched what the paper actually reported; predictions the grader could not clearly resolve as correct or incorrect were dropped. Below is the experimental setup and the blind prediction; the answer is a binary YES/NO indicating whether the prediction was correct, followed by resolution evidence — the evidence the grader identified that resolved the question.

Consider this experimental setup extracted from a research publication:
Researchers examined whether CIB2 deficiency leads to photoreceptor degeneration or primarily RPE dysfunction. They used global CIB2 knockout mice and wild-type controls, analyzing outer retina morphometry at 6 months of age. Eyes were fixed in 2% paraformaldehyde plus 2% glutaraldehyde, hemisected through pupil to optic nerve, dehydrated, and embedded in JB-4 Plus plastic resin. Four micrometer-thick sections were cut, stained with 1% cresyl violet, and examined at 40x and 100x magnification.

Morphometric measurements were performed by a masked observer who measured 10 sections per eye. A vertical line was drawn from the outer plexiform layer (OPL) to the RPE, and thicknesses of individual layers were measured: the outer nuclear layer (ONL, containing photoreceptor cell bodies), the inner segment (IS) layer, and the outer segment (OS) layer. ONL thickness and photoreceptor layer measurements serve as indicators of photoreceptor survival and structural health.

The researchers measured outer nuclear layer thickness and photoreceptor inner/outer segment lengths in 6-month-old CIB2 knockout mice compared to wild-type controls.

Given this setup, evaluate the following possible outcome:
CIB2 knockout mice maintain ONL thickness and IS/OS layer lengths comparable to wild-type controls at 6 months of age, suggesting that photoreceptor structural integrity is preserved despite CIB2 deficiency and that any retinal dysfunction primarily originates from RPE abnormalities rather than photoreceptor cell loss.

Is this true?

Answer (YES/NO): YES